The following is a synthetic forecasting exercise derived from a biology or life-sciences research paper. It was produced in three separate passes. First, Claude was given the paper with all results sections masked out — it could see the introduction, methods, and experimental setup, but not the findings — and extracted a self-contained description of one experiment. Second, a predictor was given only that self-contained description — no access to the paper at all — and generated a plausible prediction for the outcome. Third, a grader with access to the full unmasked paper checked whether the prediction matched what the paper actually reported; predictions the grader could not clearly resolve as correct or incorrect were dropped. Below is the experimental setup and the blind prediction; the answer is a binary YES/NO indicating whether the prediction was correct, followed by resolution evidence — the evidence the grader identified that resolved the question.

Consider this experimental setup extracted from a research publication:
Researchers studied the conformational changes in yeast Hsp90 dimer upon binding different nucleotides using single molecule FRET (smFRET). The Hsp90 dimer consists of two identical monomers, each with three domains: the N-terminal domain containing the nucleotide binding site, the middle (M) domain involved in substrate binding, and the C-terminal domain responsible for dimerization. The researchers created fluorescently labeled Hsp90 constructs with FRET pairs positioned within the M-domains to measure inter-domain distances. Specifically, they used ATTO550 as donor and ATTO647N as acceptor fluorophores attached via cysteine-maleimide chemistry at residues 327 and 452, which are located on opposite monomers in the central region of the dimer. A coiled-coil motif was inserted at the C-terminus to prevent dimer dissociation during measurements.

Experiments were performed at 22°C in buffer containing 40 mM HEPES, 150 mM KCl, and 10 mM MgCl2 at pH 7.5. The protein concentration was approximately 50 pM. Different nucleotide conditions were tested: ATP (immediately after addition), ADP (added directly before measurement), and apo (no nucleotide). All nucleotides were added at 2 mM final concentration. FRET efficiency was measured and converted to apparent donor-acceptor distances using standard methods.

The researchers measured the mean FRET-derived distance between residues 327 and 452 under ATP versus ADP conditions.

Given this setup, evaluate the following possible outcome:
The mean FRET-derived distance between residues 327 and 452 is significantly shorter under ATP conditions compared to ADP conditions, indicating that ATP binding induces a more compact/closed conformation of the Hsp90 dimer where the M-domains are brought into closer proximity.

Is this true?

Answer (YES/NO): NO